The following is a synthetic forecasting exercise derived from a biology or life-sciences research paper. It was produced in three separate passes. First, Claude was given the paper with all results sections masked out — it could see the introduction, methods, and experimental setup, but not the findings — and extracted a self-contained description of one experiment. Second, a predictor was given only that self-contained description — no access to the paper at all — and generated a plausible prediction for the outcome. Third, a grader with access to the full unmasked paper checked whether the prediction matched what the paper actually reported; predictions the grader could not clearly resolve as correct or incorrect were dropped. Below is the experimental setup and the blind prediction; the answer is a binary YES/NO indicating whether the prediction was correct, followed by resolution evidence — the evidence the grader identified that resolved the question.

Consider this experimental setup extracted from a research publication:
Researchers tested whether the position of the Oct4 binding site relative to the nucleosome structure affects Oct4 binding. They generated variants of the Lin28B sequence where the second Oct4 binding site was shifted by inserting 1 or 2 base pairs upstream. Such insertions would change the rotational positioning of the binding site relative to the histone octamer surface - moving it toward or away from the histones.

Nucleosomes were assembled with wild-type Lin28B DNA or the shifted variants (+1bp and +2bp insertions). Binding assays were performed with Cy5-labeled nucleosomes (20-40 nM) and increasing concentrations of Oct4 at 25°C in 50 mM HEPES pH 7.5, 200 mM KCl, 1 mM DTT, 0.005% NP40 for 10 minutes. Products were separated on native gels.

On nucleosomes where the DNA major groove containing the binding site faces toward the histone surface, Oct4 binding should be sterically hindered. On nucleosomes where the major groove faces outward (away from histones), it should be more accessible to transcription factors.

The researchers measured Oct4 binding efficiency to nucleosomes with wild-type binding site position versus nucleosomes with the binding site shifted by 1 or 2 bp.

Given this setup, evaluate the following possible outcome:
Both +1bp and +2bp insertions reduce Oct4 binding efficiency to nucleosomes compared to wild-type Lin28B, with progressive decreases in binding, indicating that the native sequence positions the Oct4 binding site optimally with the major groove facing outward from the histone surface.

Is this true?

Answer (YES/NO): NO